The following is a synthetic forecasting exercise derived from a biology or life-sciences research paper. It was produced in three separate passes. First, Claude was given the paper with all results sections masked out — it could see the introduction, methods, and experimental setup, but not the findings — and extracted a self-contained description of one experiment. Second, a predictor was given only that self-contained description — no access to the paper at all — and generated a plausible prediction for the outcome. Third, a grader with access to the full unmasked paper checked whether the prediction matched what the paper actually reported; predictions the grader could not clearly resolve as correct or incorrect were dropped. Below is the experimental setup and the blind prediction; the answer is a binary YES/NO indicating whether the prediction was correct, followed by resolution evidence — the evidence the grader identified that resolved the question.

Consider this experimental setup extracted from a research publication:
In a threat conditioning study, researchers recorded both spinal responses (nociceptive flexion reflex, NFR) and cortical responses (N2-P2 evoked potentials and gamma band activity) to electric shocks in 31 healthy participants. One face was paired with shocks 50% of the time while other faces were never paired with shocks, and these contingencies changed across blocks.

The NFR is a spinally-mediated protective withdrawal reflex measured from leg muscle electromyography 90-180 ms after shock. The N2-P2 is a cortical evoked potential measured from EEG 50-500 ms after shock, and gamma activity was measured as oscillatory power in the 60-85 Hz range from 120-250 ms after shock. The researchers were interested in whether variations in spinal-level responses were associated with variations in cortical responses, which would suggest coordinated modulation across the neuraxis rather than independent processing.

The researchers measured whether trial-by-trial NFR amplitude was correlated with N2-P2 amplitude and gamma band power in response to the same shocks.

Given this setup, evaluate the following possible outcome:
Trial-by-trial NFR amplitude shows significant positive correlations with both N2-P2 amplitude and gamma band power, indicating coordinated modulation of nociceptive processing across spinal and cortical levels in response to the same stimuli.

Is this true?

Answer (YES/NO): NO